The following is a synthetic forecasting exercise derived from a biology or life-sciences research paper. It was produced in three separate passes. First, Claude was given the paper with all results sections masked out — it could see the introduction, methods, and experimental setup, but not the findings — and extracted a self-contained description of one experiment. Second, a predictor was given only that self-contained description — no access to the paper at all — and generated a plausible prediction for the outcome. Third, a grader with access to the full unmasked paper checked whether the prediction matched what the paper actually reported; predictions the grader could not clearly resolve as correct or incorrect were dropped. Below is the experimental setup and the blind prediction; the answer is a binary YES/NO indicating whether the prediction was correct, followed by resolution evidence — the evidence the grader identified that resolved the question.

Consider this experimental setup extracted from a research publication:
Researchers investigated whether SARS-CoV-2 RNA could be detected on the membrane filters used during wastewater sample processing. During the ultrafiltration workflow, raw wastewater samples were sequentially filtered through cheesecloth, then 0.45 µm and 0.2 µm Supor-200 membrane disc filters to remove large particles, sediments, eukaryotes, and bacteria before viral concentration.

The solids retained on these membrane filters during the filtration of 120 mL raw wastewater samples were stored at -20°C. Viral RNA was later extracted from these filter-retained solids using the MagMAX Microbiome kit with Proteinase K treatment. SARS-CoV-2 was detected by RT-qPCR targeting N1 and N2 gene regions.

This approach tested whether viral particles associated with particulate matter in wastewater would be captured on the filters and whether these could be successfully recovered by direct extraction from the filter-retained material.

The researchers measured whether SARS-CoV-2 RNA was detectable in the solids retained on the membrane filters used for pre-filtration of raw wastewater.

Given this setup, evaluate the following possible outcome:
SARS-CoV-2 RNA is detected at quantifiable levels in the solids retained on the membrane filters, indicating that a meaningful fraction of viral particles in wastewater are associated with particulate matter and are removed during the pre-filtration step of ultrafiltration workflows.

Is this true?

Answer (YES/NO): YES